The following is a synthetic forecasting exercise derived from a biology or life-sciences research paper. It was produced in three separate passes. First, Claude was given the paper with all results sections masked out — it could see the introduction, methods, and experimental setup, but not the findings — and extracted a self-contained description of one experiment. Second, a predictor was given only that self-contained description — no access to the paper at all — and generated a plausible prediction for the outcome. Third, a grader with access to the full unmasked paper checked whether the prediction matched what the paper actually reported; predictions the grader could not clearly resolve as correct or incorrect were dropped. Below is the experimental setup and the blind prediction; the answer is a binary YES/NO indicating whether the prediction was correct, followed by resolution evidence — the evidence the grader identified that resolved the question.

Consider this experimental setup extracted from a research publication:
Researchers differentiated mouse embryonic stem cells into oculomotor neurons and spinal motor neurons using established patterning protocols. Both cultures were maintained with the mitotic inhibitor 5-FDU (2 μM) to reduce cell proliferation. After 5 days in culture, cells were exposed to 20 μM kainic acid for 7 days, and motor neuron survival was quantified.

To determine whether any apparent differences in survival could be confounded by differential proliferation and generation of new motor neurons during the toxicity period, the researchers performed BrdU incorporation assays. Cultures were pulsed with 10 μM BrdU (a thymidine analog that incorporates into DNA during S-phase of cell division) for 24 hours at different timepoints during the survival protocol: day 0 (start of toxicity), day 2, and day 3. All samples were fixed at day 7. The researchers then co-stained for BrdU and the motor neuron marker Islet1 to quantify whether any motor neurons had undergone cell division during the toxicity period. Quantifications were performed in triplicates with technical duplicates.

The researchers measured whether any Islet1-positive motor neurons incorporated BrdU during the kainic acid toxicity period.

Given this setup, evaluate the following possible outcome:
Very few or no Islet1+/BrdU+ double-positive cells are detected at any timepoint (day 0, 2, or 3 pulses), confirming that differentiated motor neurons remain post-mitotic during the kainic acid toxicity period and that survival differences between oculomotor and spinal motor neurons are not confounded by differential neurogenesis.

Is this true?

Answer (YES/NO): NO